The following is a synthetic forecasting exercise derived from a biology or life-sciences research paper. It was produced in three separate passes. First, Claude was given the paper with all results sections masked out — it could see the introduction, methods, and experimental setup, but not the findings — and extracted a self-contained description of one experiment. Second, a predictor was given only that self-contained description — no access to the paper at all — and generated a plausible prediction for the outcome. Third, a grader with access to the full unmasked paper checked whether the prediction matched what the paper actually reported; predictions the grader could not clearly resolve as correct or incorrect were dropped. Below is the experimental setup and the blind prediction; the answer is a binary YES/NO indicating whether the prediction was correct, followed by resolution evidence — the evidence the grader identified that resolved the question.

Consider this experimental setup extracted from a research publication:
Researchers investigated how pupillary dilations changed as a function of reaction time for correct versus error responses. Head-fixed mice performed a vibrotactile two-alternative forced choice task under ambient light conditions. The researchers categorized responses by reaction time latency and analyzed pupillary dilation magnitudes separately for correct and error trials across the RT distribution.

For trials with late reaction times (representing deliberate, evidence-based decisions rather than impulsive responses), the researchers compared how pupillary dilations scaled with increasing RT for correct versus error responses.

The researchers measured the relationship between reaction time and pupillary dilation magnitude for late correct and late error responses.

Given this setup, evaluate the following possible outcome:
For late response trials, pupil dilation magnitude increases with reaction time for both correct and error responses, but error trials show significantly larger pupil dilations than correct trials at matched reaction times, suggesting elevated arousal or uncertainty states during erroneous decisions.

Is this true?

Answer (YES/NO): NO